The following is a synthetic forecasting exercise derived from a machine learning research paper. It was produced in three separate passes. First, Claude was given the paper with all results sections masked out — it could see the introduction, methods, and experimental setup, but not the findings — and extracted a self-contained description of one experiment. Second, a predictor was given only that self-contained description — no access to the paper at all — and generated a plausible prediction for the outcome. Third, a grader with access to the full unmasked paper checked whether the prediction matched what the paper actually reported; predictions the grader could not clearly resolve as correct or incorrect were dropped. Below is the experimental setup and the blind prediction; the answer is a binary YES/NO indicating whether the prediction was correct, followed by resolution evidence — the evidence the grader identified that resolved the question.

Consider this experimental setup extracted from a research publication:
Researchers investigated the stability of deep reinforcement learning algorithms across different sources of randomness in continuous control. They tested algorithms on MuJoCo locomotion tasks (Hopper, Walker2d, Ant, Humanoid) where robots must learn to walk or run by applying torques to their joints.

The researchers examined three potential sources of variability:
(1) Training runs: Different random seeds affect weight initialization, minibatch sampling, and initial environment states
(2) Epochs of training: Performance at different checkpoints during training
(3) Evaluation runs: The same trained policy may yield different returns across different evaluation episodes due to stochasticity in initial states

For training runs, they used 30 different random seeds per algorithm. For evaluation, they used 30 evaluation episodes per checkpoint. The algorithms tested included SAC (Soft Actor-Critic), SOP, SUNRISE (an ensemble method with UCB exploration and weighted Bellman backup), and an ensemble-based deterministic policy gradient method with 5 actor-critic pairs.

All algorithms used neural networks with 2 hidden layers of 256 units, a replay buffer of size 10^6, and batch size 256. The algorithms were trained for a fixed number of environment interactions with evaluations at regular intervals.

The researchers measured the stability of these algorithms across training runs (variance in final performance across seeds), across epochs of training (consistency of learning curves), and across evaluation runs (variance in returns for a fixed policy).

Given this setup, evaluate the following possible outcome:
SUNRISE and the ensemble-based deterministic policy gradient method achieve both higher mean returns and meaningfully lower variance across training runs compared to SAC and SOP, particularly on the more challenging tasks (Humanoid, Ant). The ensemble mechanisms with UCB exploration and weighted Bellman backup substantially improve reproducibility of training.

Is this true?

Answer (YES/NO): NO